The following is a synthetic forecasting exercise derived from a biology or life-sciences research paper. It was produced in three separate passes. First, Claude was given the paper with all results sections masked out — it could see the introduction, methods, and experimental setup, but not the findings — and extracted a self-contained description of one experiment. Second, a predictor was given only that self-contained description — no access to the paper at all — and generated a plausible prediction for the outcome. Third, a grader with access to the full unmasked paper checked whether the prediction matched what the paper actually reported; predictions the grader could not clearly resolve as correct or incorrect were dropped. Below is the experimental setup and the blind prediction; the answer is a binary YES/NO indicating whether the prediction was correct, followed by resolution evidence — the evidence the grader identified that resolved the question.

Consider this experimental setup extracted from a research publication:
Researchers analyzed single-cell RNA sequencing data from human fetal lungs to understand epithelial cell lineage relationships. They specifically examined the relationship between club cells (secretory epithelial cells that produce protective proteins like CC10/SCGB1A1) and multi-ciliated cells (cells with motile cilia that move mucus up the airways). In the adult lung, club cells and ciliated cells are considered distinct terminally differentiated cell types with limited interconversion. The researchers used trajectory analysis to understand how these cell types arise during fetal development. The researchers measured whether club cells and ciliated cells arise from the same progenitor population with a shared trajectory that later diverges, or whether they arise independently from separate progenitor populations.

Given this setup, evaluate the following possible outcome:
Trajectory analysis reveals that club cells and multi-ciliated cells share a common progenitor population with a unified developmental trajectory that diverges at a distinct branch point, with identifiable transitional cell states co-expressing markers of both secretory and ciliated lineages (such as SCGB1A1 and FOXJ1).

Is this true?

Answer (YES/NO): YES